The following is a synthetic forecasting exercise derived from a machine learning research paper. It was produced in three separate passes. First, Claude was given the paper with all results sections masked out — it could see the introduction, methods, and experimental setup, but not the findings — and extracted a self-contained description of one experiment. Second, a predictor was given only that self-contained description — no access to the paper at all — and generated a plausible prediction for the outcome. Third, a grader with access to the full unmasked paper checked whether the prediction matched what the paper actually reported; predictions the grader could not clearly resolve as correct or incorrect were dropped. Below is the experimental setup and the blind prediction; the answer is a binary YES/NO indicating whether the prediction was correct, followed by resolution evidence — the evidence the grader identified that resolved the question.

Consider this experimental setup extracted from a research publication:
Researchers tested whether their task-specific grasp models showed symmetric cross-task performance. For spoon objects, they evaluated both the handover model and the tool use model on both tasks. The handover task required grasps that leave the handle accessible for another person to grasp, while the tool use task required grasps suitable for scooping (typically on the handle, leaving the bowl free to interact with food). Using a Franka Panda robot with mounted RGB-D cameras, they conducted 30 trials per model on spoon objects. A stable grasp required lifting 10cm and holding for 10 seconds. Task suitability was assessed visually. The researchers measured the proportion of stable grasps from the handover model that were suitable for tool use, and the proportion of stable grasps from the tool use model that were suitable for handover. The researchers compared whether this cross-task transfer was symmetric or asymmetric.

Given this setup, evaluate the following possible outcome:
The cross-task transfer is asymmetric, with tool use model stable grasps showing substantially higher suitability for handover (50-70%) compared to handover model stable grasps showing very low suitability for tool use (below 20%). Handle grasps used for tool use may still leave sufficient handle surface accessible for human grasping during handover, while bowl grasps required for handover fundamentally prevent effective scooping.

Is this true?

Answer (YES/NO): NO